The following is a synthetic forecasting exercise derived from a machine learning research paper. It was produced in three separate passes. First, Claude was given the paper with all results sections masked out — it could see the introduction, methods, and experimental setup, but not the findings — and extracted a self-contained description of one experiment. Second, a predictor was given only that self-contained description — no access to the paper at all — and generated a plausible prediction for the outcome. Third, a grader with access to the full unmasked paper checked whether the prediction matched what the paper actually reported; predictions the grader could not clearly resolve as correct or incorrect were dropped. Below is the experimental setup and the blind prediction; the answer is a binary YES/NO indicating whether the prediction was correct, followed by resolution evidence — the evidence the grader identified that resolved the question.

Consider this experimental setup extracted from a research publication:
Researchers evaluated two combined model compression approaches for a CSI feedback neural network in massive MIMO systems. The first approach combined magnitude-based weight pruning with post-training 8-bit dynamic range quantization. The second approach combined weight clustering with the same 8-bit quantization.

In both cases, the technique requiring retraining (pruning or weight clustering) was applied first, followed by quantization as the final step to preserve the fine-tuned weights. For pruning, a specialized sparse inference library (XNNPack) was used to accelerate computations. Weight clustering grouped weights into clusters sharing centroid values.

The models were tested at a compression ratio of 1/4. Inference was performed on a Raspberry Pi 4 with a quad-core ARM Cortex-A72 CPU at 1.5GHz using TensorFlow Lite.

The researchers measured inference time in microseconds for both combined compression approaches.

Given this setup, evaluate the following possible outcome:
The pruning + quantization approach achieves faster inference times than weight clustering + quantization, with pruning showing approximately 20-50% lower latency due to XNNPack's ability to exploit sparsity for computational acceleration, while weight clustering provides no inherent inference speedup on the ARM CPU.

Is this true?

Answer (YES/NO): NO